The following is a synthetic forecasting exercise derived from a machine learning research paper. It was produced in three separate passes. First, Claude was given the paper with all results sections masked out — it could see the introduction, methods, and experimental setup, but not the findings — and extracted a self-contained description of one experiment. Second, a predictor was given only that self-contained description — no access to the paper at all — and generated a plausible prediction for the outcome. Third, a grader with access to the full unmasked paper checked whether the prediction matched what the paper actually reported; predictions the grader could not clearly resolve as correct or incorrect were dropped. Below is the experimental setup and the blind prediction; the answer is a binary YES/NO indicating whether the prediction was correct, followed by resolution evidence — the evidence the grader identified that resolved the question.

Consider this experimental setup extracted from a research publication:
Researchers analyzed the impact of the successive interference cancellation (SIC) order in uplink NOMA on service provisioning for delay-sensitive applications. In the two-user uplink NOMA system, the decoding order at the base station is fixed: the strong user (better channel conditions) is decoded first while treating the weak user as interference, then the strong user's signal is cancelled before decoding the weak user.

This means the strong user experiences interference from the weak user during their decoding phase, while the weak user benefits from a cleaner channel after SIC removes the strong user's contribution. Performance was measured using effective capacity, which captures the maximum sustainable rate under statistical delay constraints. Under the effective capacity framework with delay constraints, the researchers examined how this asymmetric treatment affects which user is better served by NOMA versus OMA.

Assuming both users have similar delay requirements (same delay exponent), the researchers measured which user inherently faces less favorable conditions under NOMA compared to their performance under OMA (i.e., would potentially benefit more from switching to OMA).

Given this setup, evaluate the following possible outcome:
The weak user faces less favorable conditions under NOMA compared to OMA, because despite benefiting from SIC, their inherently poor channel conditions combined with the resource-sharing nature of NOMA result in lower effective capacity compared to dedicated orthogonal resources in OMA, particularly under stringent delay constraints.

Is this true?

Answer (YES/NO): NO